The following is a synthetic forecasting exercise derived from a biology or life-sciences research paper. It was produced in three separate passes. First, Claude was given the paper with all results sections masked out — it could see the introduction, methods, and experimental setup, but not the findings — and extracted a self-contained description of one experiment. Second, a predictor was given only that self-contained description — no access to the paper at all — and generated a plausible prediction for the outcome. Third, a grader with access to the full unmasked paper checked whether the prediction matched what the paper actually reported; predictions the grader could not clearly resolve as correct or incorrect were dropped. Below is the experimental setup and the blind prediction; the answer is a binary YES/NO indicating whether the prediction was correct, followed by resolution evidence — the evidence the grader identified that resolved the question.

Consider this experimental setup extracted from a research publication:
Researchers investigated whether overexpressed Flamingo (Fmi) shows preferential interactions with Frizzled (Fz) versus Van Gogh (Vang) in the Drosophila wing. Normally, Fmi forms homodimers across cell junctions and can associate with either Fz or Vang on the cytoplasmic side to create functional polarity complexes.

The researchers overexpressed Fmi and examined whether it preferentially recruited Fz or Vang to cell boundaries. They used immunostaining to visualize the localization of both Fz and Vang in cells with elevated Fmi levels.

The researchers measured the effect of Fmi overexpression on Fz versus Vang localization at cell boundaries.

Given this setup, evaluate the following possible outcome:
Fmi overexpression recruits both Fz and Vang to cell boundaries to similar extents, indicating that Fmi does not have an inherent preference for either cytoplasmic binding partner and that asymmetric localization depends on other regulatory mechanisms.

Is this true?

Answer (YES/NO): NO